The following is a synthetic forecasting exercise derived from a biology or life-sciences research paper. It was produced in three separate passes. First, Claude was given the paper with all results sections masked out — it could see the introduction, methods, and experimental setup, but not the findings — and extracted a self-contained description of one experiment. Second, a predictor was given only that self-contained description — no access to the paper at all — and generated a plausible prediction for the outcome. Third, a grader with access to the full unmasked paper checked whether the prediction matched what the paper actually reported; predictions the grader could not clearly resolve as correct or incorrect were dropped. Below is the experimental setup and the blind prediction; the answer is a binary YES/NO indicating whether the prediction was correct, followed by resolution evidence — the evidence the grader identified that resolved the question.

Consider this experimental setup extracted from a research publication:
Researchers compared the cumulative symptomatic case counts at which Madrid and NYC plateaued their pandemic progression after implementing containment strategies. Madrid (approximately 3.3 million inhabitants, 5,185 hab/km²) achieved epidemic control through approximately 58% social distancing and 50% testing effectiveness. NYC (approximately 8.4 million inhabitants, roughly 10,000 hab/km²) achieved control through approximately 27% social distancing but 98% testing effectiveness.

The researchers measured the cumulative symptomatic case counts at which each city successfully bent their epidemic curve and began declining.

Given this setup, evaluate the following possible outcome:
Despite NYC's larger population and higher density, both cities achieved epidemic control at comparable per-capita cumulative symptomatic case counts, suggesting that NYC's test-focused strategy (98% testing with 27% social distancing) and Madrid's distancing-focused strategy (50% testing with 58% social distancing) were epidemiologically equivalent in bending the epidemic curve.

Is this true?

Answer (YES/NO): NO